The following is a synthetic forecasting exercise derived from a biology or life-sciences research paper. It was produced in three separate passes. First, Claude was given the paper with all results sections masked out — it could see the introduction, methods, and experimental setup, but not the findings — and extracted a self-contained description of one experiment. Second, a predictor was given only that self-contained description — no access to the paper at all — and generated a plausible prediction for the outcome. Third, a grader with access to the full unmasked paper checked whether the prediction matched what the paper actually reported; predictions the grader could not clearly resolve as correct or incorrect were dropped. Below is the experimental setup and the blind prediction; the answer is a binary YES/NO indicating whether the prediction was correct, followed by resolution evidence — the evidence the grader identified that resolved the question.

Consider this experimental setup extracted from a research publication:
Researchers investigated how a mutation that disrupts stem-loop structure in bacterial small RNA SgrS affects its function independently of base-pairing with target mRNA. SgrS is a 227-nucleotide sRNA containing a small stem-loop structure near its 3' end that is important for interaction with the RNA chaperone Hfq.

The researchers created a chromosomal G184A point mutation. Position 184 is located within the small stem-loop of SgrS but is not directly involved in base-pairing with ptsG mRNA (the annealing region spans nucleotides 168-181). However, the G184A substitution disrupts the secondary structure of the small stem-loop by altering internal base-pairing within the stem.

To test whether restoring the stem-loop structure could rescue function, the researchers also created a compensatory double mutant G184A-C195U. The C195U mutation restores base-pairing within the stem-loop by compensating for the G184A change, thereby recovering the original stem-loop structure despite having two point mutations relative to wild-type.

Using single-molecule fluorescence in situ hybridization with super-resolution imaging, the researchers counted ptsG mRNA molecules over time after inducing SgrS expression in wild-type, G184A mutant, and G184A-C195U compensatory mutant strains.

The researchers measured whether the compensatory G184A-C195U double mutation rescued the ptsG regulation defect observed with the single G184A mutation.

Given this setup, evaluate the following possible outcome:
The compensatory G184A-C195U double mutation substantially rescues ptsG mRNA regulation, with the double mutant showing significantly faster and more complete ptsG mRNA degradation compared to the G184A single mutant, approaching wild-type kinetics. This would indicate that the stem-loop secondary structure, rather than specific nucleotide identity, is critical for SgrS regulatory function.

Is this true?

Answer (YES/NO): YES